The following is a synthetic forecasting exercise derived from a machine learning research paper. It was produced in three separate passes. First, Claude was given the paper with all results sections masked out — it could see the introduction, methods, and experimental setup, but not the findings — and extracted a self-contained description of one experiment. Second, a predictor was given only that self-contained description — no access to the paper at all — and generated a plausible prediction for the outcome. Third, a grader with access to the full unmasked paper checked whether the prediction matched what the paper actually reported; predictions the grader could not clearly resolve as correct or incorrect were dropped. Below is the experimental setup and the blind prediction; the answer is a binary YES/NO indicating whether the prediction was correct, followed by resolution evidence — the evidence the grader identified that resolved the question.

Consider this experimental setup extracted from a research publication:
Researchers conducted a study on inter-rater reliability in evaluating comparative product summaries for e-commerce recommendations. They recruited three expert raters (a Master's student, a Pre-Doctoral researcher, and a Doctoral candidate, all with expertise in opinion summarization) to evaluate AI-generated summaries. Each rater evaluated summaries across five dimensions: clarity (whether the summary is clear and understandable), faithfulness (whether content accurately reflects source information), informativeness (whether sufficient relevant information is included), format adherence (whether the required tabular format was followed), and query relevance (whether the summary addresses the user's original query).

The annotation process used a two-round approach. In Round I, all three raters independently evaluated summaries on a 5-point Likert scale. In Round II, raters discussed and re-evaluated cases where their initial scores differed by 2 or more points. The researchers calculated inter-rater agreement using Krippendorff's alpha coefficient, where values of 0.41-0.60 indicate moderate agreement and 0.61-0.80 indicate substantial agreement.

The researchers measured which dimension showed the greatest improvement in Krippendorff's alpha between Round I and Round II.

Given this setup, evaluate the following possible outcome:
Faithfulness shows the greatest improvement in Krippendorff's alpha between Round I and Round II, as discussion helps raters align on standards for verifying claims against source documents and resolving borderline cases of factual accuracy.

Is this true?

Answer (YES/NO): NO